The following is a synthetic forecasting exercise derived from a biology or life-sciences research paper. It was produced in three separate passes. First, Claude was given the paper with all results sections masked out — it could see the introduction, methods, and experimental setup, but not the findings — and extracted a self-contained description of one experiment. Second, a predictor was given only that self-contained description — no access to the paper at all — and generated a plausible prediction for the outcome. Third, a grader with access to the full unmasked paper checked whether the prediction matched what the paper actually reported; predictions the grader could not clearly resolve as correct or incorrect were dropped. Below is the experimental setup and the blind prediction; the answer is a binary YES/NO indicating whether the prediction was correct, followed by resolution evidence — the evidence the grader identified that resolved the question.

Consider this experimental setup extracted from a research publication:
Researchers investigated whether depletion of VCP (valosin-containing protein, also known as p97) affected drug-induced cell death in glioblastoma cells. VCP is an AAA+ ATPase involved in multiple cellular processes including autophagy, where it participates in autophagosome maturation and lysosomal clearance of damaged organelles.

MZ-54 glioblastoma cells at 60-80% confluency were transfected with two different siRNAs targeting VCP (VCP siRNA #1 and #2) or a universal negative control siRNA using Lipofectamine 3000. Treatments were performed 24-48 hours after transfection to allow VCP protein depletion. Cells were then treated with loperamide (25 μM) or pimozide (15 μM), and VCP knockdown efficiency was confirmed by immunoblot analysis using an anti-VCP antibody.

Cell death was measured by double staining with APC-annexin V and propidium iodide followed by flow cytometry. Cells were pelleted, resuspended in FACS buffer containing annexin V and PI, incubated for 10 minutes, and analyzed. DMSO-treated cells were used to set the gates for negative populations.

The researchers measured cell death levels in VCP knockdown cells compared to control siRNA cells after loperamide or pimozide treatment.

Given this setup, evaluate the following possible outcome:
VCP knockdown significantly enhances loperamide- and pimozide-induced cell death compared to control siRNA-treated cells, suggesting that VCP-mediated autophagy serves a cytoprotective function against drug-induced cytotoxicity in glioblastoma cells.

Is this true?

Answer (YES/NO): YES